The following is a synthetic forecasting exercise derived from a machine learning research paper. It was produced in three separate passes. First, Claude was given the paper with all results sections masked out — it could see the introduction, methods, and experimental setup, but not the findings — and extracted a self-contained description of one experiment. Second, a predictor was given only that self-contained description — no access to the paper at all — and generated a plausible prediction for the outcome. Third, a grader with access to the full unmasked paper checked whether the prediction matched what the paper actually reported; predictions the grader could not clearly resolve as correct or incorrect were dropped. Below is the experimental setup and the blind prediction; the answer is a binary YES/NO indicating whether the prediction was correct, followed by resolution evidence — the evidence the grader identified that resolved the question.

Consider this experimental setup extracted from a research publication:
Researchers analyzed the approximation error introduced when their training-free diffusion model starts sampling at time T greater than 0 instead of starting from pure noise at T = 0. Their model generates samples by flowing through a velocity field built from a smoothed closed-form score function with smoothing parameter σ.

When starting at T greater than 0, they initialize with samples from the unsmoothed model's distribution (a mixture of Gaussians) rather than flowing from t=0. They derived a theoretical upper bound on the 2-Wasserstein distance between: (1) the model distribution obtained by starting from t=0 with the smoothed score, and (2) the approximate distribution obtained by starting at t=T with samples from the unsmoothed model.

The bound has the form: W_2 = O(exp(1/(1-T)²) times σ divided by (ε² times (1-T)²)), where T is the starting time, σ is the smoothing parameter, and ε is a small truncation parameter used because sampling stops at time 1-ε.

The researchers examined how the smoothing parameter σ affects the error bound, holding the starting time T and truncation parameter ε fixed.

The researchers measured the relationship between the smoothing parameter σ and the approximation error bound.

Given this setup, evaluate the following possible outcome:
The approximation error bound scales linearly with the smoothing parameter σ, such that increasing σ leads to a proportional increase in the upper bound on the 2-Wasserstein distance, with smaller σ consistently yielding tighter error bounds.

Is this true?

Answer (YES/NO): YES